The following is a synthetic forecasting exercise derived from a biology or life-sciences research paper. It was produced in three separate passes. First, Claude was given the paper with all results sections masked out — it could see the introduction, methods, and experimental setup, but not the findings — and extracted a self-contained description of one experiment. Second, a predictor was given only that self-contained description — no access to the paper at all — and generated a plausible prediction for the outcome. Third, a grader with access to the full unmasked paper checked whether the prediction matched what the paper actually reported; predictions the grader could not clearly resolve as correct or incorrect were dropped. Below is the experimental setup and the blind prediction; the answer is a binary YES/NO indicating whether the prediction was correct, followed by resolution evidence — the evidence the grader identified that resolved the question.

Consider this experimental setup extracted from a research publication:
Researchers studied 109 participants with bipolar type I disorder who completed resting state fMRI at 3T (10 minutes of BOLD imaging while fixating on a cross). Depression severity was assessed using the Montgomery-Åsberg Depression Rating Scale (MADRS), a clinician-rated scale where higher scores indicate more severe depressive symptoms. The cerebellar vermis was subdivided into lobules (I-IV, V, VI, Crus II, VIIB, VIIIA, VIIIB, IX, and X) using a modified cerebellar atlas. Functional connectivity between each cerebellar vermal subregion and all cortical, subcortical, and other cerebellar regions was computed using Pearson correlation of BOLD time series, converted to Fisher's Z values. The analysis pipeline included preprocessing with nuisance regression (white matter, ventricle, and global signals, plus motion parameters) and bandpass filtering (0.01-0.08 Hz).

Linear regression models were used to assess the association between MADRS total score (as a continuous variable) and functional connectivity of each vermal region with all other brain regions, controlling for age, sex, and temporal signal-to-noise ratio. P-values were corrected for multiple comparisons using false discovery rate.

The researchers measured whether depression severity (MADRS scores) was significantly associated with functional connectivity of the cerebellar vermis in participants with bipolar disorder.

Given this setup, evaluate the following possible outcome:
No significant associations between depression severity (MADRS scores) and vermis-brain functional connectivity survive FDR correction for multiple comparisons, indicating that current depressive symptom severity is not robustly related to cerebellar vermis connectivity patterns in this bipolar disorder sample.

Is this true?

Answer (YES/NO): NO